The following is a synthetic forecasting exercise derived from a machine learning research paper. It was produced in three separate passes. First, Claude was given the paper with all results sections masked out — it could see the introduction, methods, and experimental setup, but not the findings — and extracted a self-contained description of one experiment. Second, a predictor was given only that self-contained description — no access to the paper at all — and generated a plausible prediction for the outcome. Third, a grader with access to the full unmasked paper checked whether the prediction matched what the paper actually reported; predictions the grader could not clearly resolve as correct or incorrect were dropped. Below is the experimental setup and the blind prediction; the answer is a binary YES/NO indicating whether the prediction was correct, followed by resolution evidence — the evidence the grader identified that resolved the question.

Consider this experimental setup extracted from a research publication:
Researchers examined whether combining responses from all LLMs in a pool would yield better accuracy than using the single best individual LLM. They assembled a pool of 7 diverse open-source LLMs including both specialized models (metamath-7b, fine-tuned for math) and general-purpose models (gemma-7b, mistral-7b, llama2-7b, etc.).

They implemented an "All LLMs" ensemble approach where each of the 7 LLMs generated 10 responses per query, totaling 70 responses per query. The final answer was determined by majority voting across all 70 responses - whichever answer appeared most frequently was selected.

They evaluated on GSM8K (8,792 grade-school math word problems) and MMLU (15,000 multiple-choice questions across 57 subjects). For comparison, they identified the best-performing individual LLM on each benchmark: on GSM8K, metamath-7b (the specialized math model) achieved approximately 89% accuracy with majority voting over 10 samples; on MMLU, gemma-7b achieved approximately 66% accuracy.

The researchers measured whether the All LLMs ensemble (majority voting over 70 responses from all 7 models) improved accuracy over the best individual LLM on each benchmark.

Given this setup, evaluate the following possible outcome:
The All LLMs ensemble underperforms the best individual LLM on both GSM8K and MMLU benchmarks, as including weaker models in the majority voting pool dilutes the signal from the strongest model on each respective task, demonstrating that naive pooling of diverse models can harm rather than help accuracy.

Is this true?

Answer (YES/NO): NO